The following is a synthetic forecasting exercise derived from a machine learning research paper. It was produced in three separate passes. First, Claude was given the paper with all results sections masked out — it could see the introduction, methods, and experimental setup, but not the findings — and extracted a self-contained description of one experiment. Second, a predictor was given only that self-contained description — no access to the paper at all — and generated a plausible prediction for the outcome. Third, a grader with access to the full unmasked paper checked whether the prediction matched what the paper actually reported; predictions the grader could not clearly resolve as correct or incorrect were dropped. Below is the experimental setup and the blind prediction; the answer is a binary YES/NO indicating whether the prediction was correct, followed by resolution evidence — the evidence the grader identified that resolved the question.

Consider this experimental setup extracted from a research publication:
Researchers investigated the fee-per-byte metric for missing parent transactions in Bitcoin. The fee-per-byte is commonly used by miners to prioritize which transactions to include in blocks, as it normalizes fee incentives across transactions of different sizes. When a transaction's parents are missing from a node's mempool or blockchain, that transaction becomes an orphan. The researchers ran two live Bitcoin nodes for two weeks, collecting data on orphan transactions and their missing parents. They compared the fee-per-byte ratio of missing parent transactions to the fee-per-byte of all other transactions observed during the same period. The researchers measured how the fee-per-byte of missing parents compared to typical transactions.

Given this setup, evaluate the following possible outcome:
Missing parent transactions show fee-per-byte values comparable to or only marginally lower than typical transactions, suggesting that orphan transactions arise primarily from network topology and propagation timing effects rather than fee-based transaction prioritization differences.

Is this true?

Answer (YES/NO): NO